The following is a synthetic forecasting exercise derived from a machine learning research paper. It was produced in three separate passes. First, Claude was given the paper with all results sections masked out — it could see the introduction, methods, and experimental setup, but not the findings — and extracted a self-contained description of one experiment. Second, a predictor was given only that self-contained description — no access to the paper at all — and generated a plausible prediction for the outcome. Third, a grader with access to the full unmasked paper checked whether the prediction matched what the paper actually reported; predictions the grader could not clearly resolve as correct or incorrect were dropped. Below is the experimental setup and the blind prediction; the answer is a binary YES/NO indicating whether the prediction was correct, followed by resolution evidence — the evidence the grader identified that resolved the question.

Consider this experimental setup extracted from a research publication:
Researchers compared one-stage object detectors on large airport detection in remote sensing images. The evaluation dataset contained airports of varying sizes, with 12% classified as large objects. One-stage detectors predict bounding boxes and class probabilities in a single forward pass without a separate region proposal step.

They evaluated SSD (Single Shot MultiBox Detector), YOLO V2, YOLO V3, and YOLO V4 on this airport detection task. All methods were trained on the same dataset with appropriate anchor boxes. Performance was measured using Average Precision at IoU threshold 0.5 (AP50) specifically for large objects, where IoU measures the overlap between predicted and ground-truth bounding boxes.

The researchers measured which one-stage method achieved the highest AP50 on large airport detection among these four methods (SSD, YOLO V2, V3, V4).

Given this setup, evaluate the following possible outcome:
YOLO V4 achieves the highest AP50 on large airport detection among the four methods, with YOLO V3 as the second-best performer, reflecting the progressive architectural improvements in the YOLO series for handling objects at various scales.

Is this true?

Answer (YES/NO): NO